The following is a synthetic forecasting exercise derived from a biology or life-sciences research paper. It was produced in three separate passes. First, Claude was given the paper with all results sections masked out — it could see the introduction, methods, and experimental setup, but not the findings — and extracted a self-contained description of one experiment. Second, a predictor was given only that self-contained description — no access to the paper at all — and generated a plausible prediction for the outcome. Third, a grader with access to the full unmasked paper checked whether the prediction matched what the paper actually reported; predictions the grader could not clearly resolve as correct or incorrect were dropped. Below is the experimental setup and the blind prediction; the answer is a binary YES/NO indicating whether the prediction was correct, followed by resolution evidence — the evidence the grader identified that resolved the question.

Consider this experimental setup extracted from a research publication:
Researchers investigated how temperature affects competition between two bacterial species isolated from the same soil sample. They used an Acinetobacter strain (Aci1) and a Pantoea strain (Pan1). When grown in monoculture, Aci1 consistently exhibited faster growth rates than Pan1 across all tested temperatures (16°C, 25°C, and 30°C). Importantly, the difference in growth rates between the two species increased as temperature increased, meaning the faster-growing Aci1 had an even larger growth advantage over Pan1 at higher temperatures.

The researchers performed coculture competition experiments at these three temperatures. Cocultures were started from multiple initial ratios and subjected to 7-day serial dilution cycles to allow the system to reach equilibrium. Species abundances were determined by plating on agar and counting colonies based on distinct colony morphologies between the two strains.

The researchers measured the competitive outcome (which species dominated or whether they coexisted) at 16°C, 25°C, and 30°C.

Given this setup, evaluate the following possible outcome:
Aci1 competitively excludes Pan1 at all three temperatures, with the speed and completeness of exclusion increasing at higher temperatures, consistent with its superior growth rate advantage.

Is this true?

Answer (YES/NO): NO